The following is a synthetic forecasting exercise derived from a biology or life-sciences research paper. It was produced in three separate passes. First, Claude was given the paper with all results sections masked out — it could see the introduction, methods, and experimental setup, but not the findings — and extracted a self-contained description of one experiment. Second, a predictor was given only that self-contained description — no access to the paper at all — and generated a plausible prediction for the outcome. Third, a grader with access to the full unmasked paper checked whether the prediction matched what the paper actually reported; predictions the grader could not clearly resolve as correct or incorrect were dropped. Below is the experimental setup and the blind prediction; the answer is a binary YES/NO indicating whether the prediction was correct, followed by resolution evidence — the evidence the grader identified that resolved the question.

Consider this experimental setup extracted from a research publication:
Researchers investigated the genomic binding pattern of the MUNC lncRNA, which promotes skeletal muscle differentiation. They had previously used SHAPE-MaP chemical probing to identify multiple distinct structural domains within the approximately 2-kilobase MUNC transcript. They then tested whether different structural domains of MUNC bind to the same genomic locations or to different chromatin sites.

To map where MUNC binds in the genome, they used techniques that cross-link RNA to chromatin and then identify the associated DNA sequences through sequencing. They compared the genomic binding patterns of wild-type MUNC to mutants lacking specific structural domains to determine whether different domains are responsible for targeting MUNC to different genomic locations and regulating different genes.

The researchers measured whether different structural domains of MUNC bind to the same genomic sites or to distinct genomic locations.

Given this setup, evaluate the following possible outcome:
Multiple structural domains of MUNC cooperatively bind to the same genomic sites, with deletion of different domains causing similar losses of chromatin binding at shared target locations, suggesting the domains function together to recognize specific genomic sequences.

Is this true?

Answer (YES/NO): NO